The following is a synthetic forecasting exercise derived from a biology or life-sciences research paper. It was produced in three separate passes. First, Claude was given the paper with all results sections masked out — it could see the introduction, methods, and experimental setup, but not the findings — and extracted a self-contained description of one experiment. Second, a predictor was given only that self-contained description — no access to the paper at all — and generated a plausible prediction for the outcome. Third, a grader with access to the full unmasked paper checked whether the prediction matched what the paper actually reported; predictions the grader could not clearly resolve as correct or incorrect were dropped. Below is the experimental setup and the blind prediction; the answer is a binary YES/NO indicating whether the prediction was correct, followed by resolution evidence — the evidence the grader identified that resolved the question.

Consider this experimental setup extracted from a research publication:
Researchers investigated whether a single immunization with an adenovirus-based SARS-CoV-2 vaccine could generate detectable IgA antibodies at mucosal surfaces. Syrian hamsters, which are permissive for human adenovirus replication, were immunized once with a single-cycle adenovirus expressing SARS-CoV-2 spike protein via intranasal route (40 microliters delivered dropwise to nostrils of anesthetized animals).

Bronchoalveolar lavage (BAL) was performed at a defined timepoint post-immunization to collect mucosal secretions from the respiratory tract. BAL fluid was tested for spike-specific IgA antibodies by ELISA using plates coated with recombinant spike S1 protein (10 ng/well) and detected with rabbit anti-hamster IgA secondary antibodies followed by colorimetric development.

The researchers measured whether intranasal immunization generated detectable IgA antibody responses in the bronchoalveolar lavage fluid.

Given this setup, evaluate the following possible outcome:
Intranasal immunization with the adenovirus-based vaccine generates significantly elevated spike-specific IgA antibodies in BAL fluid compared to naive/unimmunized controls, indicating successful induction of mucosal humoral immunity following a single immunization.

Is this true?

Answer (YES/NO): YES